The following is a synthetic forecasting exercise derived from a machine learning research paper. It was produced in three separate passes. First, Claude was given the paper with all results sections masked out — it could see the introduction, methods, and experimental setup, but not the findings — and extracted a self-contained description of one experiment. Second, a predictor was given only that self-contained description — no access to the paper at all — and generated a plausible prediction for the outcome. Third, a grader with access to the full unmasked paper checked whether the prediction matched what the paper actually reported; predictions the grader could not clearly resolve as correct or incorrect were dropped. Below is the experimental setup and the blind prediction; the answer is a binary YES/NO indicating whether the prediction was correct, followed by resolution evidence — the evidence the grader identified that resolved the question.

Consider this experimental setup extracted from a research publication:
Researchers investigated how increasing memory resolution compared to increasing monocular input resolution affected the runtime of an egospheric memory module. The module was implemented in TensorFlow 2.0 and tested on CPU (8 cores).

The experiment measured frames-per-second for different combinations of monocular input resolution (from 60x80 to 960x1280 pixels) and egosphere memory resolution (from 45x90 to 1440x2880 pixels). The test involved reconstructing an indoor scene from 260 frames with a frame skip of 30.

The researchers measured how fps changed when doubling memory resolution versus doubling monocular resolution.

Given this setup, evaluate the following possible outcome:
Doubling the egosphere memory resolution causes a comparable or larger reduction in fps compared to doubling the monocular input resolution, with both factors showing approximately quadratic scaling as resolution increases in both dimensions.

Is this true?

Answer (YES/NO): YES